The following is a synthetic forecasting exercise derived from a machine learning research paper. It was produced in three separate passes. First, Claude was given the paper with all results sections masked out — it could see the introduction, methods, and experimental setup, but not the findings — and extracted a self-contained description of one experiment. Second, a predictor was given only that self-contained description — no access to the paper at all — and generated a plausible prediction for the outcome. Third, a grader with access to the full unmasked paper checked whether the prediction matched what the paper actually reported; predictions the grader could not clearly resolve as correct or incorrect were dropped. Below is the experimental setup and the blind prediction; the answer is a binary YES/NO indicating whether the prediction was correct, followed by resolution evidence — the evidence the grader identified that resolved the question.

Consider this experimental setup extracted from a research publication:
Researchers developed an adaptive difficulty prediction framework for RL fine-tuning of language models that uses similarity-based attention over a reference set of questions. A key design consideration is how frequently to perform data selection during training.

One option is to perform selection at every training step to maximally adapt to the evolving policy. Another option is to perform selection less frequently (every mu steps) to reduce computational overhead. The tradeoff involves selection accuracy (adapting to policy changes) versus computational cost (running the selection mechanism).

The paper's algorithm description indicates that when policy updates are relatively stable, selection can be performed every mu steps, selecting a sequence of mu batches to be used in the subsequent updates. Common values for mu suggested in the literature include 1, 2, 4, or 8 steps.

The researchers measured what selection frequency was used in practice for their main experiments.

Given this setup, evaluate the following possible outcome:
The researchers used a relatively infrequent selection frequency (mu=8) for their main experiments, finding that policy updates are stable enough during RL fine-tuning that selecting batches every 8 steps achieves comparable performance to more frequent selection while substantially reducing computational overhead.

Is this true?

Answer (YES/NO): NO